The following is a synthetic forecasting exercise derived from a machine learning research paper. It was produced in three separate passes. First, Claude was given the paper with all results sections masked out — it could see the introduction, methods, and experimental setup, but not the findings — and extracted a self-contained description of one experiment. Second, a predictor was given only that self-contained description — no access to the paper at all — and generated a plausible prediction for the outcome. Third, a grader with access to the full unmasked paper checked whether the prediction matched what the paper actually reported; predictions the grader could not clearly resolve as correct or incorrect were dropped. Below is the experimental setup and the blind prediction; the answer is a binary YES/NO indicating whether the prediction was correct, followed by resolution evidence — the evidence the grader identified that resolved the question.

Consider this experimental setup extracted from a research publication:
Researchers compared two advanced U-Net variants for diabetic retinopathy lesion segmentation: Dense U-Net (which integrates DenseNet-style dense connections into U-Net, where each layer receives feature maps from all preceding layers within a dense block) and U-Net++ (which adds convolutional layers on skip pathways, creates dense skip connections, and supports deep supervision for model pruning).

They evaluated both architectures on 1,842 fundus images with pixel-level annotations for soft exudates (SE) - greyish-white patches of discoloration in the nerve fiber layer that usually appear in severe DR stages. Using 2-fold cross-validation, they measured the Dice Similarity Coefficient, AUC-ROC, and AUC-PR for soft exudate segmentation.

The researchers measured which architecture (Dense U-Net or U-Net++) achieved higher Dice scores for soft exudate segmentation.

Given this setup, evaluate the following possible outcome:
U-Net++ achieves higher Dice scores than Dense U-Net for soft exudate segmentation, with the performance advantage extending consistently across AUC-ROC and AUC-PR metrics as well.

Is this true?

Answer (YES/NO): NO